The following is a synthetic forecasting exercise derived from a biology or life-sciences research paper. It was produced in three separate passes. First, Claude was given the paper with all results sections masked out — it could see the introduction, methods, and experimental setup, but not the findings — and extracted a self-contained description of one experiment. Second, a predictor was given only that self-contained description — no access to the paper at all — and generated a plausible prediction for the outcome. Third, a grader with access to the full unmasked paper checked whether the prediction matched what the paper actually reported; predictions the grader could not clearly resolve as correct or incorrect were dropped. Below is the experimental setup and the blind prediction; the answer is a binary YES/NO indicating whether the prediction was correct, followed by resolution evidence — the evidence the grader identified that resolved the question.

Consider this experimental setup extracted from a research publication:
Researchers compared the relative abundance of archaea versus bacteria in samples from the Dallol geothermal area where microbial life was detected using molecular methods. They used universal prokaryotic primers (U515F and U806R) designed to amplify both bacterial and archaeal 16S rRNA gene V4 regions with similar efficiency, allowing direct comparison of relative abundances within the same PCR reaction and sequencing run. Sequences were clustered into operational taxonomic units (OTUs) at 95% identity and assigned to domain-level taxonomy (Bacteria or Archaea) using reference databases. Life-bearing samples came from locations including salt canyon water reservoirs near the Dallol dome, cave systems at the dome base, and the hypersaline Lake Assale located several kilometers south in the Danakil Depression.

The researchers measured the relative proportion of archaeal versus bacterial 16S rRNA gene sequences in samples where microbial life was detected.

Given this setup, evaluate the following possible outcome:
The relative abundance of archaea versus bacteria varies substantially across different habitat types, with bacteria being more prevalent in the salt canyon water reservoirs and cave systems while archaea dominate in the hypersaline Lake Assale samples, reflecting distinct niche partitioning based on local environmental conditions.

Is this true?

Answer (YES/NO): NO